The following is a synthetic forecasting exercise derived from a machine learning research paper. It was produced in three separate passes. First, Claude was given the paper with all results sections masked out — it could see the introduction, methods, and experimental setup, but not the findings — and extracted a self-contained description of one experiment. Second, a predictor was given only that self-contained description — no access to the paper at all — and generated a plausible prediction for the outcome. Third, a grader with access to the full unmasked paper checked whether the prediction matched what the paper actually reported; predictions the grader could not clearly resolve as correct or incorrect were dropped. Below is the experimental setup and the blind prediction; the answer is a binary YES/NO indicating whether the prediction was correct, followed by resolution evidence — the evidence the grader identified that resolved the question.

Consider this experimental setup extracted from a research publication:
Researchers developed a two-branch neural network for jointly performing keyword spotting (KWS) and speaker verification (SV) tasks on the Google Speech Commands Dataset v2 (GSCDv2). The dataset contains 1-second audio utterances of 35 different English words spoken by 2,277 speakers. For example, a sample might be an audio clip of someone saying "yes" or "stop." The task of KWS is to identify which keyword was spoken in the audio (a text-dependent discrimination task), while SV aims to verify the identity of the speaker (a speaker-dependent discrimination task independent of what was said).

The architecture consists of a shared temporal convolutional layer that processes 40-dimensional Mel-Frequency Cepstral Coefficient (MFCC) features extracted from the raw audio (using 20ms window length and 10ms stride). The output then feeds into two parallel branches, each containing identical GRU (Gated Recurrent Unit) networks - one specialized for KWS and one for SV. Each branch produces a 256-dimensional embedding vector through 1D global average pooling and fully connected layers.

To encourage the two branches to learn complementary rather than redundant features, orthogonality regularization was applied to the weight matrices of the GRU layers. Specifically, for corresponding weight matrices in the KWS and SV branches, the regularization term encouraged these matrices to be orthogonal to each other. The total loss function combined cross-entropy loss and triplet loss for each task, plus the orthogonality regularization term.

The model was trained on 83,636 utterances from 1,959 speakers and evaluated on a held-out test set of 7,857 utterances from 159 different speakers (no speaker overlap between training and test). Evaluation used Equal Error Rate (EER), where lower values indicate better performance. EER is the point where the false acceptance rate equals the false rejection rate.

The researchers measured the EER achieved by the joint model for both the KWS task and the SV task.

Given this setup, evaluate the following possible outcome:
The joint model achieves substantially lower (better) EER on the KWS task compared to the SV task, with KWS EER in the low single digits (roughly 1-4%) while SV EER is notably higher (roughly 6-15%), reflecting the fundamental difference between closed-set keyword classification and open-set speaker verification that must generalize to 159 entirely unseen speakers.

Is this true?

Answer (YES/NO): NO